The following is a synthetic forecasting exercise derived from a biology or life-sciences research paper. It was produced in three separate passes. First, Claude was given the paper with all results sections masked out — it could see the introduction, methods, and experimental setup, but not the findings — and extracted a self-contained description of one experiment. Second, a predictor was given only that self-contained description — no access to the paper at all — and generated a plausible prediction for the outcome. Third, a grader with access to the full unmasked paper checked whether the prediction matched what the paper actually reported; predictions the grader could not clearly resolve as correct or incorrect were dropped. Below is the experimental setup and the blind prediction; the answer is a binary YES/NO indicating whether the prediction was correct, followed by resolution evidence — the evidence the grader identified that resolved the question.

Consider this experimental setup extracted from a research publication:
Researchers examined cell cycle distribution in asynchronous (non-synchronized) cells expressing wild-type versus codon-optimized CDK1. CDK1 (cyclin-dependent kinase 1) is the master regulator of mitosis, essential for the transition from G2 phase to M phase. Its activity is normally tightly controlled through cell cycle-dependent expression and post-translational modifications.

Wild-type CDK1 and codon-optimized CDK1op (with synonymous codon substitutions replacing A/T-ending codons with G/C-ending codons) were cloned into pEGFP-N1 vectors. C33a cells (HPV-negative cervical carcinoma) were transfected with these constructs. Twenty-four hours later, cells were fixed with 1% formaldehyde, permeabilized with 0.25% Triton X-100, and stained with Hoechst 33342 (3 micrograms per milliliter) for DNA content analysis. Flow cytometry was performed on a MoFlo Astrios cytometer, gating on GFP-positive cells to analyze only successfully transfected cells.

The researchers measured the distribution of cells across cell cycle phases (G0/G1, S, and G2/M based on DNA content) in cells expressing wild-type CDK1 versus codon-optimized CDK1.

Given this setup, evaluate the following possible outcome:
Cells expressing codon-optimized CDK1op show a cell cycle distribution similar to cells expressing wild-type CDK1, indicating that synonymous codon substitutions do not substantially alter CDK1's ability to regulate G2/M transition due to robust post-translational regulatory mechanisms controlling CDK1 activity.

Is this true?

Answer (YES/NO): NO